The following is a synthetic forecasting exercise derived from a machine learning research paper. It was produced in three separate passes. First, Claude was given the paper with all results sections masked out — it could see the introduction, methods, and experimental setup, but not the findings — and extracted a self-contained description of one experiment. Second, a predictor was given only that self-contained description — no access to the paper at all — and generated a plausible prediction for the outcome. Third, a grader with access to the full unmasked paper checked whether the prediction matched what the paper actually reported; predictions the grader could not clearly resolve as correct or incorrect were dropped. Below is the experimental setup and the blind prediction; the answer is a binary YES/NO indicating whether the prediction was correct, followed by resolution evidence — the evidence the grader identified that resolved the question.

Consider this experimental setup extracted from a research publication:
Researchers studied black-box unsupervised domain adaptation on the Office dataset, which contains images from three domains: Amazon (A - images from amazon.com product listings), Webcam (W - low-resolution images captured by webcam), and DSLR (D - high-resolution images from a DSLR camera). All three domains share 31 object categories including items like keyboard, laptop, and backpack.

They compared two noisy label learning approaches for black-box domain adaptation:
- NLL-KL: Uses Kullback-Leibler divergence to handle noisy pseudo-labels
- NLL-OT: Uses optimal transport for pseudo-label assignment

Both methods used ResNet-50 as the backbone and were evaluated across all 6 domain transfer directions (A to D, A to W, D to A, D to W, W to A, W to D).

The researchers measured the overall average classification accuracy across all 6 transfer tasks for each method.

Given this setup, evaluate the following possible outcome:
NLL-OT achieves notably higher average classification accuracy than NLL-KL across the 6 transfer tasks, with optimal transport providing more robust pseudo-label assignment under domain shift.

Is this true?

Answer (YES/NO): NO